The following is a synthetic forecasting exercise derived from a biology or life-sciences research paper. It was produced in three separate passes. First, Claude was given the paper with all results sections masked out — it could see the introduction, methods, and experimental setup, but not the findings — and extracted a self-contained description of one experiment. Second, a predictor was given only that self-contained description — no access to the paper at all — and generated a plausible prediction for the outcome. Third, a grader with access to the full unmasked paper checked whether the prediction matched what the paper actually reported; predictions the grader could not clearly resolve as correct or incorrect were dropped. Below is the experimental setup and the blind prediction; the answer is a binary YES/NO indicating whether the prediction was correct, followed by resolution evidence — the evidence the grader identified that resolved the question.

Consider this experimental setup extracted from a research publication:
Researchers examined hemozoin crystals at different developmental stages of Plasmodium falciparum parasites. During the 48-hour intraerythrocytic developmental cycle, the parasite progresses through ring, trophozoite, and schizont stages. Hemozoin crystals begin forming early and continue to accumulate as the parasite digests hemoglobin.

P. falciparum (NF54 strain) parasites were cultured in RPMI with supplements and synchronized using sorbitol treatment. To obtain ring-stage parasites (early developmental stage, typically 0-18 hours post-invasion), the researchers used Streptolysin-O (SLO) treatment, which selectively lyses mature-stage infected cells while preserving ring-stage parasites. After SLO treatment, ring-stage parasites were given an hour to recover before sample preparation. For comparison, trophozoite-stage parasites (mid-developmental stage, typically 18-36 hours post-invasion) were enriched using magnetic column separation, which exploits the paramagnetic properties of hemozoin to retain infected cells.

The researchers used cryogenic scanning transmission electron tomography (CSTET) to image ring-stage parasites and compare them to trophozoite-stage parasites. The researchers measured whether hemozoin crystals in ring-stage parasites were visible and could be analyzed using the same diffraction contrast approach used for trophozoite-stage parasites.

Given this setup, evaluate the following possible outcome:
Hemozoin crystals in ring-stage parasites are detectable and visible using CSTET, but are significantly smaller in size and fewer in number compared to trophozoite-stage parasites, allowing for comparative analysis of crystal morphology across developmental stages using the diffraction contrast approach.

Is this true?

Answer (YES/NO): YES